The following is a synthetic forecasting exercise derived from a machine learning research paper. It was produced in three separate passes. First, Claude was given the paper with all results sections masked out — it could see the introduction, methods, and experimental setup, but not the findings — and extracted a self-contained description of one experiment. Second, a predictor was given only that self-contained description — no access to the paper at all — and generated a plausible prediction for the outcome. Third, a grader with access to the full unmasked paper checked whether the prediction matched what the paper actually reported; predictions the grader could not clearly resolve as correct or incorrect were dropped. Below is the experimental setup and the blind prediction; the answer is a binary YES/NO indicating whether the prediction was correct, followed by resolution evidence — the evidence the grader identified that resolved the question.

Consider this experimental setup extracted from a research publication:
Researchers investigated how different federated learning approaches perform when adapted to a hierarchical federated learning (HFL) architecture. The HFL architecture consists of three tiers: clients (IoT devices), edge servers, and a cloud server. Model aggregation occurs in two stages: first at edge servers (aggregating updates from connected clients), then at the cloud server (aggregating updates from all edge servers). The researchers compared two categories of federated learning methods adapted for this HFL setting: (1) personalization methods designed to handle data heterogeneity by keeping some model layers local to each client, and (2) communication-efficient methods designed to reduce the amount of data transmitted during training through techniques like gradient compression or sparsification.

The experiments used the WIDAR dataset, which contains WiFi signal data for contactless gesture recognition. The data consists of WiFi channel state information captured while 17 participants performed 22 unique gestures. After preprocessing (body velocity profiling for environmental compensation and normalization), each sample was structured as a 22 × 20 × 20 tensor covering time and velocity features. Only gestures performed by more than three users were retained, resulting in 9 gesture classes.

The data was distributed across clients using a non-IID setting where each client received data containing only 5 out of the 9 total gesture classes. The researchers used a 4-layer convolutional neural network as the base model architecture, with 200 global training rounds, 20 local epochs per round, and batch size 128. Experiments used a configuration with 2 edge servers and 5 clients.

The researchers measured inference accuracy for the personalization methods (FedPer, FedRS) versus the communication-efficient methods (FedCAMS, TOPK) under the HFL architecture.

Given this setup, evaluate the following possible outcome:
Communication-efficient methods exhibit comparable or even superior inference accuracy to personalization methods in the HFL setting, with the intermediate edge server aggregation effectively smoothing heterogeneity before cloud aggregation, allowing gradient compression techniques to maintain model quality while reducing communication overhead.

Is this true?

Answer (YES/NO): NO